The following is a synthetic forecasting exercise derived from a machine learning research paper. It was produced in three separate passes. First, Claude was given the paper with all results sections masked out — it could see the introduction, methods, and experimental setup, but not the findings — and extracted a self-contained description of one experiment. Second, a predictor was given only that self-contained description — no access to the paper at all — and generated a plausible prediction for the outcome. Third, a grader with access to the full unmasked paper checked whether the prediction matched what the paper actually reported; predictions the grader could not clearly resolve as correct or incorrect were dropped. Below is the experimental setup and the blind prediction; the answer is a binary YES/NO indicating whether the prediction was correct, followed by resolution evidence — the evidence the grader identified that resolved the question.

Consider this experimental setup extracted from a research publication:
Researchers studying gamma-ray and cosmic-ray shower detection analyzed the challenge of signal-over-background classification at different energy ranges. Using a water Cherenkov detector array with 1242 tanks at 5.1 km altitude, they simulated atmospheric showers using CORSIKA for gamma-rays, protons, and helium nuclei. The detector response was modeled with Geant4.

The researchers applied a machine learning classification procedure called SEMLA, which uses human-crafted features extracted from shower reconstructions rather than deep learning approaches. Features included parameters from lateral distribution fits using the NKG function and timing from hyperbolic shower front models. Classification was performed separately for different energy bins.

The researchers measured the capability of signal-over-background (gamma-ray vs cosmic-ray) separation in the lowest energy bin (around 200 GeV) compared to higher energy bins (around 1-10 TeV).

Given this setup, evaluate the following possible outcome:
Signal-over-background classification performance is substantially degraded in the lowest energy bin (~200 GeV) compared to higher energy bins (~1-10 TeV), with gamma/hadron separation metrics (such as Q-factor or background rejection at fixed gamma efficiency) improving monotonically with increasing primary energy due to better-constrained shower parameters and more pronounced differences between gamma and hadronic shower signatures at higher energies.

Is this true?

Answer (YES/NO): YES